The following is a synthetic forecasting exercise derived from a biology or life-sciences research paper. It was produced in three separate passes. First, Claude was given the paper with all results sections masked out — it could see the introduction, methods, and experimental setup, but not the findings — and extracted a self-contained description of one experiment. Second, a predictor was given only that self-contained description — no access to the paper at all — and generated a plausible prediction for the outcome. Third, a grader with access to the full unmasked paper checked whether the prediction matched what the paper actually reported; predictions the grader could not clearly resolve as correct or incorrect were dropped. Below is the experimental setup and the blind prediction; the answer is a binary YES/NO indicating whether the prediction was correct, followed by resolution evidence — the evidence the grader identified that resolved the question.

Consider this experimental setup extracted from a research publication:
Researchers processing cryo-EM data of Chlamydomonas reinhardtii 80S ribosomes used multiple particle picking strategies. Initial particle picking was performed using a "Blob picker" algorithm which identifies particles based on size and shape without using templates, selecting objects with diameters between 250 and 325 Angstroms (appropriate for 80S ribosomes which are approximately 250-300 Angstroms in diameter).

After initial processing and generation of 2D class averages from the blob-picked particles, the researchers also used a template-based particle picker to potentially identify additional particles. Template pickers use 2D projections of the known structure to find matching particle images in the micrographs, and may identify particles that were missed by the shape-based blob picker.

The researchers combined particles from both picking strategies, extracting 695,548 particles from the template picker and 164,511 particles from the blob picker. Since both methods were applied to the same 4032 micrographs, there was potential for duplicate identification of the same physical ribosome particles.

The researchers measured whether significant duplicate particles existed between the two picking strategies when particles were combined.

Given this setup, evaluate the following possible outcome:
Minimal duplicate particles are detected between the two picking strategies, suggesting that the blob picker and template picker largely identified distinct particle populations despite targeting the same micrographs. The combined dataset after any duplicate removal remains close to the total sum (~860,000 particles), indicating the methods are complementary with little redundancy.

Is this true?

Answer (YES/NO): NO